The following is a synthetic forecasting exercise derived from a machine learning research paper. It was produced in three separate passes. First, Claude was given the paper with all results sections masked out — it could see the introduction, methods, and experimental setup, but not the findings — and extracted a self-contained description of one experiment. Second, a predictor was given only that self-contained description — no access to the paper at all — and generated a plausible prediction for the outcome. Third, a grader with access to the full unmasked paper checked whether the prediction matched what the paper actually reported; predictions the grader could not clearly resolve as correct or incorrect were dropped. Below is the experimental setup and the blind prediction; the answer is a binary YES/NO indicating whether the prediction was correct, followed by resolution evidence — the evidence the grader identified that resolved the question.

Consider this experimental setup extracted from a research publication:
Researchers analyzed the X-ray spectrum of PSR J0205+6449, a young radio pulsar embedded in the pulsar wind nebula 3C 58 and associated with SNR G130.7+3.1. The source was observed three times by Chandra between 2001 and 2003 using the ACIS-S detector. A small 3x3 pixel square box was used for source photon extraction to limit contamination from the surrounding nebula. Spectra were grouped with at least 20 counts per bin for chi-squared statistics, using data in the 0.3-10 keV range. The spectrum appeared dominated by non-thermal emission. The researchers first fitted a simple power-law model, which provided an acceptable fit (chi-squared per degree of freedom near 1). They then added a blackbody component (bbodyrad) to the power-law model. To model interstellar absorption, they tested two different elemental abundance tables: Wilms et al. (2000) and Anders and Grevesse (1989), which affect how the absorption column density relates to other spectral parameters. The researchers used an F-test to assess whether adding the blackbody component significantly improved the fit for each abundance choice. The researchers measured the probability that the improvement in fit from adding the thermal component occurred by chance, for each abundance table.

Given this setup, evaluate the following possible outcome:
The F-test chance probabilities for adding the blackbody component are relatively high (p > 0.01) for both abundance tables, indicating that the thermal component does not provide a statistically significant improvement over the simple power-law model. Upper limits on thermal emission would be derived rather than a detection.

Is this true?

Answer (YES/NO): NO